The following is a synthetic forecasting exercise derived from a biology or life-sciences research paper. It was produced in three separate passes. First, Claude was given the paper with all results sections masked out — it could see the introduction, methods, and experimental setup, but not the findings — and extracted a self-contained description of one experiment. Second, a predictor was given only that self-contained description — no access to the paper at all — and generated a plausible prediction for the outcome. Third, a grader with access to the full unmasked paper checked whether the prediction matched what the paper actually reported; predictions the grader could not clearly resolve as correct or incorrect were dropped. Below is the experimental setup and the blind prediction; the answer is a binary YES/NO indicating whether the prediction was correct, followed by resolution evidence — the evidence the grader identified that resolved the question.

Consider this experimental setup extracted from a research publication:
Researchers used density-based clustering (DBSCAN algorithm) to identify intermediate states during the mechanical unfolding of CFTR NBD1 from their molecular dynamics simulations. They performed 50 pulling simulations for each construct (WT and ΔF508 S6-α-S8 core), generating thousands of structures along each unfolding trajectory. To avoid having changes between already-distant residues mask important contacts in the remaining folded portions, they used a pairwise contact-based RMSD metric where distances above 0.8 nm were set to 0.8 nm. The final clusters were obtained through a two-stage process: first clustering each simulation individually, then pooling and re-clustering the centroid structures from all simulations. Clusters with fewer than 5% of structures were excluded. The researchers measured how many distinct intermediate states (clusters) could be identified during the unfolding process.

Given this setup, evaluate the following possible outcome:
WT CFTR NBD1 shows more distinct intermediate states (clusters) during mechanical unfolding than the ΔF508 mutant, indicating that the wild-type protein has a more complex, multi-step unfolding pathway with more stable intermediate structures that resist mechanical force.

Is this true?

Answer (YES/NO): YES